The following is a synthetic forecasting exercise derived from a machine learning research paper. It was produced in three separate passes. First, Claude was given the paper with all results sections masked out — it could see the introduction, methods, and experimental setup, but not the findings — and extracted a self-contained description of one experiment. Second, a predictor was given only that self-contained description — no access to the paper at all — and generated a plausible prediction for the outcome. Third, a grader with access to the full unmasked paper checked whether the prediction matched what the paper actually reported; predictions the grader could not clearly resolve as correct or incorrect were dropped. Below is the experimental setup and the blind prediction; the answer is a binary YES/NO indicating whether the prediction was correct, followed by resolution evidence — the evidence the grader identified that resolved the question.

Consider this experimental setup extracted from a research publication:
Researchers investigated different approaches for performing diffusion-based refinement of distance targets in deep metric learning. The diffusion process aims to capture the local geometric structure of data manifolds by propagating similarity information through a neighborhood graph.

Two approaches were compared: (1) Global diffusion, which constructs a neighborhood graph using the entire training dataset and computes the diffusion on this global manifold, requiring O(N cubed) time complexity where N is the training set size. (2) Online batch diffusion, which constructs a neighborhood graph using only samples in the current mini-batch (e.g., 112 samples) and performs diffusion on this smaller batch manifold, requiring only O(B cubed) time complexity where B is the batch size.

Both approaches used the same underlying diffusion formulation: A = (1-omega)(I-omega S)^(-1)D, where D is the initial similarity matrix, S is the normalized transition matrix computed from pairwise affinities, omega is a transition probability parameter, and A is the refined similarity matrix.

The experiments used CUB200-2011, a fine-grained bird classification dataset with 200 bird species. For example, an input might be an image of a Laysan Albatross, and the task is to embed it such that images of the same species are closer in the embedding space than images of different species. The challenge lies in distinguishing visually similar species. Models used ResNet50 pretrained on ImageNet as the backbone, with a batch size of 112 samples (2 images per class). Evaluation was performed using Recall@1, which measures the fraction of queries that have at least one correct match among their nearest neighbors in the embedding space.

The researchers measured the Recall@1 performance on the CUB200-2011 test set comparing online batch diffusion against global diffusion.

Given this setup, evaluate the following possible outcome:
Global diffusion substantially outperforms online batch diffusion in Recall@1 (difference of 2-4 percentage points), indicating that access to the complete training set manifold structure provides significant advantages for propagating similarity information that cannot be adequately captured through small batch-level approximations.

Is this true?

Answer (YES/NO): NO